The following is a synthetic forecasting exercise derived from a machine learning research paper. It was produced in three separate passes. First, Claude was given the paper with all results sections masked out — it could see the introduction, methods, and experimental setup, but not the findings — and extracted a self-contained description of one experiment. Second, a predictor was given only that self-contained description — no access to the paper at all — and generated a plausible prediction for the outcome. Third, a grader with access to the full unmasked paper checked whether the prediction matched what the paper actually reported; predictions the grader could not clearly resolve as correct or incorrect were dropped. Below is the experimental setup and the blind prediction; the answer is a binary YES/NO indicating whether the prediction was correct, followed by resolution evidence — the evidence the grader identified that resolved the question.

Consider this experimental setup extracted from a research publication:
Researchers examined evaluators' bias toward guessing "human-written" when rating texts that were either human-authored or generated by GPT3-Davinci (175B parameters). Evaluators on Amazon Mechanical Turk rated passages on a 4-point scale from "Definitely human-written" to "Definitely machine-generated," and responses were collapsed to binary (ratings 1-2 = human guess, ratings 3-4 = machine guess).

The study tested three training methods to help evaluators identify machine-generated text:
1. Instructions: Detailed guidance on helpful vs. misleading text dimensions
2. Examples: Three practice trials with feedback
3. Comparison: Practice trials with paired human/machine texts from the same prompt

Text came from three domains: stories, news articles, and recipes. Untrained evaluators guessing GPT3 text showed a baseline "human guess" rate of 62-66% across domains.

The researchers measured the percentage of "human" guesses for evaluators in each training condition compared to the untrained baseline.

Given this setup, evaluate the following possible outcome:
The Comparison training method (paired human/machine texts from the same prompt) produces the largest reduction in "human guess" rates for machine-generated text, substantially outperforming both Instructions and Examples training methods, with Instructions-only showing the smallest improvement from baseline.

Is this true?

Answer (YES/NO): NO